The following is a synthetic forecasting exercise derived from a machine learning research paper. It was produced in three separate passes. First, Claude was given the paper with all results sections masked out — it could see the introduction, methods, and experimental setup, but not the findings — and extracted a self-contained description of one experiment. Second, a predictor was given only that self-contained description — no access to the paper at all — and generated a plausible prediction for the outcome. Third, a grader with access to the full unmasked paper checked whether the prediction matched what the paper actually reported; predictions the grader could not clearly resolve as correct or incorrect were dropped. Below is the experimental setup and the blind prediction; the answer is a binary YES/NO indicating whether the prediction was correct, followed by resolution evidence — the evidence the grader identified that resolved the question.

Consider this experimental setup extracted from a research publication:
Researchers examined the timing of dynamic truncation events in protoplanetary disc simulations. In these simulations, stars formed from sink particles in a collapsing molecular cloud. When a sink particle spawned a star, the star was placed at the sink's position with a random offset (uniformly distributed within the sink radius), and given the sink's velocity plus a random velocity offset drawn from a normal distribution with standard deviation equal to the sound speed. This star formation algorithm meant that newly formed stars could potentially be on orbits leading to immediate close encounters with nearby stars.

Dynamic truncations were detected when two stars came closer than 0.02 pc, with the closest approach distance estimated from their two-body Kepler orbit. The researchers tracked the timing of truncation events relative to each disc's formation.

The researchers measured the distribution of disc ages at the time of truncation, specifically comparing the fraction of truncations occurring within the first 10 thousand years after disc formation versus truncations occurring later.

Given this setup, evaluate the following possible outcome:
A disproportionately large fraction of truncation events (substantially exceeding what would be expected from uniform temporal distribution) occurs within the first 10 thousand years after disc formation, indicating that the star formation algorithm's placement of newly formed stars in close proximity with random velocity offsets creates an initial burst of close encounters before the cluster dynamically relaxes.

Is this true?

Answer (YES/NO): NO